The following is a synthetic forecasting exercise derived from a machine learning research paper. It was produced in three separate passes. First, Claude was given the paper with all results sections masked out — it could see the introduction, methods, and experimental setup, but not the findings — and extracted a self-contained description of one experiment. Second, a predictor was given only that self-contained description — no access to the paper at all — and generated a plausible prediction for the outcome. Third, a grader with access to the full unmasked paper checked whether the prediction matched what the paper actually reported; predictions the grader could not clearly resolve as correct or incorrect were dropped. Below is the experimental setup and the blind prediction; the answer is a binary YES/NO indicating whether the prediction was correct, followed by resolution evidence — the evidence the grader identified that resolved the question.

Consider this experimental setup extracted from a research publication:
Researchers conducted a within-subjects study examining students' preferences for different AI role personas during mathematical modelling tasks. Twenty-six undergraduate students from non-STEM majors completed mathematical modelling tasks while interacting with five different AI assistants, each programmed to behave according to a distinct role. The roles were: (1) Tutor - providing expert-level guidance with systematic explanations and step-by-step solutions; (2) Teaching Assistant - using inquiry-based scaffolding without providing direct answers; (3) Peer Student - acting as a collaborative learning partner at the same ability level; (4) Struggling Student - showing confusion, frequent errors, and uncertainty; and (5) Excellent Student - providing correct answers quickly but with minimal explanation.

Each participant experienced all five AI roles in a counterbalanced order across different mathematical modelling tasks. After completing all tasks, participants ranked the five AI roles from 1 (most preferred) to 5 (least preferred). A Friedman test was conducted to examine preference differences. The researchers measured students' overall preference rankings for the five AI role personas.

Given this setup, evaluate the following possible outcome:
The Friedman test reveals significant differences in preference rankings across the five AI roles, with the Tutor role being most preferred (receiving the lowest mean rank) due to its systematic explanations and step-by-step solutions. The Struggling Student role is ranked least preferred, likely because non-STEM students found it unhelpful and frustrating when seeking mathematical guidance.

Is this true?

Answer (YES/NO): YES